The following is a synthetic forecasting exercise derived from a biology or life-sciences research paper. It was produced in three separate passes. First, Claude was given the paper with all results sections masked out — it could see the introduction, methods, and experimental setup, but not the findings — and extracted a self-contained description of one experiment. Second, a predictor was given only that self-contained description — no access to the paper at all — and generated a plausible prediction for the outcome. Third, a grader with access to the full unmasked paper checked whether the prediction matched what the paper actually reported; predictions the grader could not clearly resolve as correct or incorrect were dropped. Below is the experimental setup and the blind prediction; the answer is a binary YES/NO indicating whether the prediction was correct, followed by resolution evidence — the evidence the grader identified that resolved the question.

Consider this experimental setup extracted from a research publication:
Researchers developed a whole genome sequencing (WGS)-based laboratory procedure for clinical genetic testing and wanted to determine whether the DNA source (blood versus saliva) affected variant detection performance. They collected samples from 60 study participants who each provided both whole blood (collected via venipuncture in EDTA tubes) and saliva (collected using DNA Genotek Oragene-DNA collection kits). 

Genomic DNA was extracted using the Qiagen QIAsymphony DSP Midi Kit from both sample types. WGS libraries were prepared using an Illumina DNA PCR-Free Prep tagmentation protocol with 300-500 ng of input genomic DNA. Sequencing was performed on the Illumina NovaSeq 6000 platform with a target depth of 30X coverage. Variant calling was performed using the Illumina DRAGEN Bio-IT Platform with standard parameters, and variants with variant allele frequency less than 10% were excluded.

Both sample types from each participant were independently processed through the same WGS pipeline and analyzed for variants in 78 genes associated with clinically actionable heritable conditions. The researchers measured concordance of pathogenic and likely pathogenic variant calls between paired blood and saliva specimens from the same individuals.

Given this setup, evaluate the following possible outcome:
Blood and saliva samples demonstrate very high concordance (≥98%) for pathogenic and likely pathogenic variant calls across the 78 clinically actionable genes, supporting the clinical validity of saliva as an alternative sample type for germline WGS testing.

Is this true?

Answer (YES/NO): YES